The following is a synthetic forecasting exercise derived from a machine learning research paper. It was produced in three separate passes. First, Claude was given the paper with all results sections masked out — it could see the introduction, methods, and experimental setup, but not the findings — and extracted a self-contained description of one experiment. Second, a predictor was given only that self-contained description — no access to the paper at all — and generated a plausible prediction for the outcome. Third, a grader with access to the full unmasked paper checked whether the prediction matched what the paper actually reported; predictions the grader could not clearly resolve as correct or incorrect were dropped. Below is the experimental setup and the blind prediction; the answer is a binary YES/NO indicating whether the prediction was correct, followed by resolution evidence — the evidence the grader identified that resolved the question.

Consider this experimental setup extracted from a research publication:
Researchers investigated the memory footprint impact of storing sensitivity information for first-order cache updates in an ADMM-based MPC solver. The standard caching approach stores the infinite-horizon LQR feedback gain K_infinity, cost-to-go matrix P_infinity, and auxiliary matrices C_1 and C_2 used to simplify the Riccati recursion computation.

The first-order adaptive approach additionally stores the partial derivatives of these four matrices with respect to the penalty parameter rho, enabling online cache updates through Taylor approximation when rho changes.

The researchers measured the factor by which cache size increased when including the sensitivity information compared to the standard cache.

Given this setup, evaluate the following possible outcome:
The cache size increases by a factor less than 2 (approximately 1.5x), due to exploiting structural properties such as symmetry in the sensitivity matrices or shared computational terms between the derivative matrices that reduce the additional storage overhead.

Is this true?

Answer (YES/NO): YES